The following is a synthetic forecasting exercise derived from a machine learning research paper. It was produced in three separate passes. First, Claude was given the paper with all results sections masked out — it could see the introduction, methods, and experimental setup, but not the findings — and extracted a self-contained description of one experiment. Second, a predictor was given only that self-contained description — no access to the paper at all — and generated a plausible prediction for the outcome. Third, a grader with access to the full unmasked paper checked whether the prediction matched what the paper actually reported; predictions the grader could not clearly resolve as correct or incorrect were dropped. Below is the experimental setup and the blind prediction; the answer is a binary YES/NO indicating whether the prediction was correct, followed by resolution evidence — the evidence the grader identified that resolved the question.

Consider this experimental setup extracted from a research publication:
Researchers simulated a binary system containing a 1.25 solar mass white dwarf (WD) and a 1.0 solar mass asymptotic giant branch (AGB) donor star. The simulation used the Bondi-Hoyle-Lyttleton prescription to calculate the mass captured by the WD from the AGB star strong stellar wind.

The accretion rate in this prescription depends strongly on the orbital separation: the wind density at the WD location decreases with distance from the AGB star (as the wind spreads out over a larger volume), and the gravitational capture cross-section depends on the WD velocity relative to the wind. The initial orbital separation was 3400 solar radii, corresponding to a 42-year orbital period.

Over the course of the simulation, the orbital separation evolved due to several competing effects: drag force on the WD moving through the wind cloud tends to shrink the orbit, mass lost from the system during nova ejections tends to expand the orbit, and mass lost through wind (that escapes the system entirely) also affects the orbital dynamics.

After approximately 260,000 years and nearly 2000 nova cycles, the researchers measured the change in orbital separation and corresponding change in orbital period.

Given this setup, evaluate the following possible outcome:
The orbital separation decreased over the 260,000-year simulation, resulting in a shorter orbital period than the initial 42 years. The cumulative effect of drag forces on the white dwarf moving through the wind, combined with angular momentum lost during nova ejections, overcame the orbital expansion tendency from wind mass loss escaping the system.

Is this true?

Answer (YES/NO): NO